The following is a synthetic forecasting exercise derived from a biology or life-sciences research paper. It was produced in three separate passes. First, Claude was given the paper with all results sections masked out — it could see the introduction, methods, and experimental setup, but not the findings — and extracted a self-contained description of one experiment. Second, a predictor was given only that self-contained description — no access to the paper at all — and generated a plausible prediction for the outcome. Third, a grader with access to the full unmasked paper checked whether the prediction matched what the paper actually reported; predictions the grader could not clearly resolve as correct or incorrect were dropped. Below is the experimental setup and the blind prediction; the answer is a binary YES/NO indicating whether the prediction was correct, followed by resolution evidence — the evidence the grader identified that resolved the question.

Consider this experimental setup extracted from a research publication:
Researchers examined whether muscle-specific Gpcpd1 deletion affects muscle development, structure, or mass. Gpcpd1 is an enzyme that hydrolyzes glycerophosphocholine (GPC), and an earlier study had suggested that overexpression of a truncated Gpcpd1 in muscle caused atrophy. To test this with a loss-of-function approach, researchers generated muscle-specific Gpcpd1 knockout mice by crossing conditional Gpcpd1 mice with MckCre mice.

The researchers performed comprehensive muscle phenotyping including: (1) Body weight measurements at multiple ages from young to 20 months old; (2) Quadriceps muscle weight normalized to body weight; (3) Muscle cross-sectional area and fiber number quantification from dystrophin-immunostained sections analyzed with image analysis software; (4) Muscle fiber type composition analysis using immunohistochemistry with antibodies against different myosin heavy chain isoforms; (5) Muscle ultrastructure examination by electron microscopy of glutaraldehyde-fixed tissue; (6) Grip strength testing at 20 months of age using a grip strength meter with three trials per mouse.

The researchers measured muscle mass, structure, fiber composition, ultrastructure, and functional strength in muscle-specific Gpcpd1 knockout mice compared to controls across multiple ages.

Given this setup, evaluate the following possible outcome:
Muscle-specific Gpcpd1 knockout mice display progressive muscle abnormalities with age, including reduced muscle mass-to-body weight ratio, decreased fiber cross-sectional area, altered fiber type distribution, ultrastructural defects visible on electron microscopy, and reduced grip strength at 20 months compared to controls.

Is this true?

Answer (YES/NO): NO